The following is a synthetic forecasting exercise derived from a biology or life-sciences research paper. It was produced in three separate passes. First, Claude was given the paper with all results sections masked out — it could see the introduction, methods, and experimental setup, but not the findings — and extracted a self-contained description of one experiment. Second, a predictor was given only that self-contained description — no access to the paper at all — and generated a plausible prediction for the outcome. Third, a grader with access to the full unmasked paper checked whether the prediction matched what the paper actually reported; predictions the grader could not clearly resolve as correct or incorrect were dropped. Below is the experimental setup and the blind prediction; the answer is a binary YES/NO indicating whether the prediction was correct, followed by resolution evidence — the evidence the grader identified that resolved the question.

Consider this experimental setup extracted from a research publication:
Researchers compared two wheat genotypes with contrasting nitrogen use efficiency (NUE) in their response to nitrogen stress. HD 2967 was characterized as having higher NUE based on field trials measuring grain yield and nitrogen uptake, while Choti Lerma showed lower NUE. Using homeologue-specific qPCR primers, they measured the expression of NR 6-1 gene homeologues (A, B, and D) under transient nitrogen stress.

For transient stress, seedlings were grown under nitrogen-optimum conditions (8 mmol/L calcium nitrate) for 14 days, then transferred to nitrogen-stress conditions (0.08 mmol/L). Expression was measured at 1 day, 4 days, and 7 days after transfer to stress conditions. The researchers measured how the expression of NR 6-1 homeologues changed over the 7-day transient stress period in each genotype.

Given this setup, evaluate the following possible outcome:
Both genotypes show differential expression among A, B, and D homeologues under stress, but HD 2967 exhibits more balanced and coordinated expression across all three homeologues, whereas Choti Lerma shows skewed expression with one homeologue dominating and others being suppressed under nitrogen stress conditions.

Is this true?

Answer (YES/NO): NO